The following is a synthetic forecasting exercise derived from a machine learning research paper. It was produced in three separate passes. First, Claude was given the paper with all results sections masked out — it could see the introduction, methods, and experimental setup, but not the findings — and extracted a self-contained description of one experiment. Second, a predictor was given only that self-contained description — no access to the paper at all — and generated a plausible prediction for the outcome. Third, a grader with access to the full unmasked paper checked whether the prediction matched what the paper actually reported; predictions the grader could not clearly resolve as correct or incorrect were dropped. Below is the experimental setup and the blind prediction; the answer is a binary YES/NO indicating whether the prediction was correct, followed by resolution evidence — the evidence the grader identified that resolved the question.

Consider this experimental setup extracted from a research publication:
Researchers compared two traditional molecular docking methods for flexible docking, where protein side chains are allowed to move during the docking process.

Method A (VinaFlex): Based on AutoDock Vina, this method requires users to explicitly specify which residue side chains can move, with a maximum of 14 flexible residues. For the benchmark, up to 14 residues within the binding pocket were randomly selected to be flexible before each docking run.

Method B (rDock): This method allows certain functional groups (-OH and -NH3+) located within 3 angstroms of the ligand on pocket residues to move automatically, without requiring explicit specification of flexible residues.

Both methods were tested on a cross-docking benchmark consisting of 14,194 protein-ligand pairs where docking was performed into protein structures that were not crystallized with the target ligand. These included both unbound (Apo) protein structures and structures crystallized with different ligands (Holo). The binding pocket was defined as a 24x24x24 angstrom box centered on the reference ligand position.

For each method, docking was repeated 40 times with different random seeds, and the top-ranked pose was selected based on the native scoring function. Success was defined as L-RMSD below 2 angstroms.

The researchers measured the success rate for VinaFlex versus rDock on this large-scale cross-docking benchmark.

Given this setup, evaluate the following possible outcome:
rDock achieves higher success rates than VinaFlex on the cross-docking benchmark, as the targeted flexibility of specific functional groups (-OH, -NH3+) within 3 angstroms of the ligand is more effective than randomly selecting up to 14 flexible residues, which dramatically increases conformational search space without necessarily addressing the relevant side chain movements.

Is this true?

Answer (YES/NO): YES